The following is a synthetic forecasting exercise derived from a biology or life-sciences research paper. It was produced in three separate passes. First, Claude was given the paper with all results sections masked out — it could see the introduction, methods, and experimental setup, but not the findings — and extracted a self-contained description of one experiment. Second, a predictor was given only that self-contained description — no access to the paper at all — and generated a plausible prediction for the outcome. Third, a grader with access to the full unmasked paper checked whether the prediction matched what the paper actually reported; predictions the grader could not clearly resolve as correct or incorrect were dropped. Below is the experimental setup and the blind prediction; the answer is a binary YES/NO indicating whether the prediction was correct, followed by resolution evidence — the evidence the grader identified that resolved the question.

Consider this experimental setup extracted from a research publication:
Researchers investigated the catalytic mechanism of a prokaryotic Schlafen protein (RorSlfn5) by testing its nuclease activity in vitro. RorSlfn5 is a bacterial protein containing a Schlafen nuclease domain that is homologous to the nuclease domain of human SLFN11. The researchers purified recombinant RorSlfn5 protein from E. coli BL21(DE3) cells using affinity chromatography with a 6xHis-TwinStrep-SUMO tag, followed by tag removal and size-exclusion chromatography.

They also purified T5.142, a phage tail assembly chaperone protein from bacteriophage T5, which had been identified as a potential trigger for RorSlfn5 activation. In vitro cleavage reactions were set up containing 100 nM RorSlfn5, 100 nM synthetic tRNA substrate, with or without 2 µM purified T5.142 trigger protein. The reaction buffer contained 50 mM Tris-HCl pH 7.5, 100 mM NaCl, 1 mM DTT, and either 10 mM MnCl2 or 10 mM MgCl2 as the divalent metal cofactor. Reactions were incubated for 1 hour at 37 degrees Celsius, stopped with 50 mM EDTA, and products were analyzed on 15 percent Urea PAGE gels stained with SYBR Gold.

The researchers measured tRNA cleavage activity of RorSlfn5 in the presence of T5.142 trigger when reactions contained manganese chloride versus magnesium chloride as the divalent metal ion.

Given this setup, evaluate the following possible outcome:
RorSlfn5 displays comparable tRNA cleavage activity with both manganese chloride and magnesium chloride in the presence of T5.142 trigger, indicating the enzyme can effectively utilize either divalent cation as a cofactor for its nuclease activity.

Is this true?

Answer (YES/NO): NO